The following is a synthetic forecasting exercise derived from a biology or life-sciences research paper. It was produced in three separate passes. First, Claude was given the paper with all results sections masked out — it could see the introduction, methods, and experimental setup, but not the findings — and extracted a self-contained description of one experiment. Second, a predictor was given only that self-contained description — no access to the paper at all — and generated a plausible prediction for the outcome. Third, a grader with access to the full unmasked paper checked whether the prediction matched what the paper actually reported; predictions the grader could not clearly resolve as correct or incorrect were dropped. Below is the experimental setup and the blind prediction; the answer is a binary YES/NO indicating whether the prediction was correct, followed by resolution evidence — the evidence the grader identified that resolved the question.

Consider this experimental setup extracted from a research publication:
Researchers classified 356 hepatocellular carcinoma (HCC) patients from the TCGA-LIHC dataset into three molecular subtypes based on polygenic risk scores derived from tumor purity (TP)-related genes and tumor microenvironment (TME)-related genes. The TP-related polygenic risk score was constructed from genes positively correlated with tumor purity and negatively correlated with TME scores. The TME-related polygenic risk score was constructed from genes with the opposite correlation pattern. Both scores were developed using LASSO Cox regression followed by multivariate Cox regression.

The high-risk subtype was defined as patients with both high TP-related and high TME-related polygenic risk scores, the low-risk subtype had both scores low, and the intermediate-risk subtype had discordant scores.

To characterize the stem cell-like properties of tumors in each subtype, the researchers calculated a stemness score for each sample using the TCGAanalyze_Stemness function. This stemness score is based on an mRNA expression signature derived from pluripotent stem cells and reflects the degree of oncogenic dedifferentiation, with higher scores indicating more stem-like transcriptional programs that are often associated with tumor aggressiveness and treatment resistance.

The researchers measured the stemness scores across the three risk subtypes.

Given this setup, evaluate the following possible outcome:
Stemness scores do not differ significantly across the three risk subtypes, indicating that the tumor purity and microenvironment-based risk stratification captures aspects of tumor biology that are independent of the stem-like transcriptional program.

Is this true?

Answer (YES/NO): YES